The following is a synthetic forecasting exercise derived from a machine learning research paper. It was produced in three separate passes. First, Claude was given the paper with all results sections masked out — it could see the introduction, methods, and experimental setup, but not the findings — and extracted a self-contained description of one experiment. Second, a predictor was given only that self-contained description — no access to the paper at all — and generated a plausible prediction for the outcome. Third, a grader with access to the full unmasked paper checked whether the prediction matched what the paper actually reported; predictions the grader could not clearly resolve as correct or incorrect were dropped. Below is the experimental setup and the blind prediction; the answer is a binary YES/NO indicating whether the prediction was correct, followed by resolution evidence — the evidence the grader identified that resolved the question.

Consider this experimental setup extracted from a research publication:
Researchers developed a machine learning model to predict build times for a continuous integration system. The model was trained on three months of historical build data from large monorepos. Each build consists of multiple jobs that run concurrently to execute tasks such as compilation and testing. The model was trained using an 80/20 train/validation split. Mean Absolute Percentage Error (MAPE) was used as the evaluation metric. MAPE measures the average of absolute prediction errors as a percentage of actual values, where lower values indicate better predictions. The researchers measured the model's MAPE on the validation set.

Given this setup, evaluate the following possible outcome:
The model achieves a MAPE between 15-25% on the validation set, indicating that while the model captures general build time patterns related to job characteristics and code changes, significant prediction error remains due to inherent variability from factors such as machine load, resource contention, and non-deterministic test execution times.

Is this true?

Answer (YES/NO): NO